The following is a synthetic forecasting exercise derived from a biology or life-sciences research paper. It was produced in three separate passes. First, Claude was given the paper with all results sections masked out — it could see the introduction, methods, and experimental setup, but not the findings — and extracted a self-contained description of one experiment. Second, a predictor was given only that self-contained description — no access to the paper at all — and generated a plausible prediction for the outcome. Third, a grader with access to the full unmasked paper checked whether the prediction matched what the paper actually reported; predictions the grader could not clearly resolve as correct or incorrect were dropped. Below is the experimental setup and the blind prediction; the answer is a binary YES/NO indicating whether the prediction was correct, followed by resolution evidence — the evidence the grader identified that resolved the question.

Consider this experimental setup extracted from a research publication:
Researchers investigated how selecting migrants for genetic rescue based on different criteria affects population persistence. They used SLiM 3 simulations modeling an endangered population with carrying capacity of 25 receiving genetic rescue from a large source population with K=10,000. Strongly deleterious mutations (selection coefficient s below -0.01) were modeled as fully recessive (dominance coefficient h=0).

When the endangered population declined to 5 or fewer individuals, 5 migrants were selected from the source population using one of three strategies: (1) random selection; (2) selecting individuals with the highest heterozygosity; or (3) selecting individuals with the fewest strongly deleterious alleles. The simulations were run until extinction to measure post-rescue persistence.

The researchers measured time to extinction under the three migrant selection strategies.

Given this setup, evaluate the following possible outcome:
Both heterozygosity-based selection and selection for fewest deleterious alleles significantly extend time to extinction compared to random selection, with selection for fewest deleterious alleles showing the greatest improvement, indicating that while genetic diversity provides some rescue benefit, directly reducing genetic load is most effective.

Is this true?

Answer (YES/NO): NO